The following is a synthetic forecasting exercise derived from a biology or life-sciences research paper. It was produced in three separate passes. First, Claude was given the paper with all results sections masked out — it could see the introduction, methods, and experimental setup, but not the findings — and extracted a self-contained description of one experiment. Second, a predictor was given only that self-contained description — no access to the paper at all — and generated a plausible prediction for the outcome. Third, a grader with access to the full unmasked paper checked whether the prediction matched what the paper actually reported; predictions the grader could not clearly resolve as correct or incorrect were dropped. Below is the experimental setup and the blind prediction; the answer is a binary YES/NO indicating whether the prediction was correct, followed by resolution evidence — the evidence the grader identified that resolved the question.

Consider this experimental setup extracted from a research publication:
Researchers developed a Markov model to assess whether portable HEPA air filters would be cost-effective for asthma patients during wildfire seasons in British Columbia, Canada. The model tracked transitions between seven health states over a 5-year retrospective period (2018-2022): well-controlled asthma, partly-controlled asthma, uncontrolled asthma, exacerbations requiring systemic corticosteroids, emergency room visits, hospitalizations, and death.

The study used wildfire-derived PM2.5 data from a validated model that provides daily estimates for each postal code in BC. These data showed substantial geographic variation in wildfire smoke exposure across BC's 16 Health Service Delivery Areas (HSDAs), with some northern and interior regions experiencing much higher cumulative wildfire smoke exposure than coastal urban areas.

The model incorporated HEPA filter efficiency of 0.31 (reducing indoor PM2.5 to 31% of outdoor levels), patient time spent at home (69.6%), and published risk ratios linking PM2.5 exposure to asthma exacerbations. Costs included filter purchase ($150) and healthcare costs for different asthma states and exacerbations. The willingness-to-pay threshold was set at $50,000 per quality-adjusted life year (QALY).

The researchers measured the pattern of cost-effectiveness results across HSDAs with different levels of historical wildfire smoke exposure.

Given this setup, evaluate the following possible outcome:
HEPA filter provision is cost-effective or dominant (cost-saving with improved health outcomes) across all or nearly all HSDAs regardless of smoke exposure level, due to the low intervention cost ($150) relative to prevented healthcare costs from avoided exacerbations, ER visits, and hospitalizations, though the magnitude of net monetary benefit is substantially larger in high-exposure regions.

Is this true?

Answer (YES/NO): NO